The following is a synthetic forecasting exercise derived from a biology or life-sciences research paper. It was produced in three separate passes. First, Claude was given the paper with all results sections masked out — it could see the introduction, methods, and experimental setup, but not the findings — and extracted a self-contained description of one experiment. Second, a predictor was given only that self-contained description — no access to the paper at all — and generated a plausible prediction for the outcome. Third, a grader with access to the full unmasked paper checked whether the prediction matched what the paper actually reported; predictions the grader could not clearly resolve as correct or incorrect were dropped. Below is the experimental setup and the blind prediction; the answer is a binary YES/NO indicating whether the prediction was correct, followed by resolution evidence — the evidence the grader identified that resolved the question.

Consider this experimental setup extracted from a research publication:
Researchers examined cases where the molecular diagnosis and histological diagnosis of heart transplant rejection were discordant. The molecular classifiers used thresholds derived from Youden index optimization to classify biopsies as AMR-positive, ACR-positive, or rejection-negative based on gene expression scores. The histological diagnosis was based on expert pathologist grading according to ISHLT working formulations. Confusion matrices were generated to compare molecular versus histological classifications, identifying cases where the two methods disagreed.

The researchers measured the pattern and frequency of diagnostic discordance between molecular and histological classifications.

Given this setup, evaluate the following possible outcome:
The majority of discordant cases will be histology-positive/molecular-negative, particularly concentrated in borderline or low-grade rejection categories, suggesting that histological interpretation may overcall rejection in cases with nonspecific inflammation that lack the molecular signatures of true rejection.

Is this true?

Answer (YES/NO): NO